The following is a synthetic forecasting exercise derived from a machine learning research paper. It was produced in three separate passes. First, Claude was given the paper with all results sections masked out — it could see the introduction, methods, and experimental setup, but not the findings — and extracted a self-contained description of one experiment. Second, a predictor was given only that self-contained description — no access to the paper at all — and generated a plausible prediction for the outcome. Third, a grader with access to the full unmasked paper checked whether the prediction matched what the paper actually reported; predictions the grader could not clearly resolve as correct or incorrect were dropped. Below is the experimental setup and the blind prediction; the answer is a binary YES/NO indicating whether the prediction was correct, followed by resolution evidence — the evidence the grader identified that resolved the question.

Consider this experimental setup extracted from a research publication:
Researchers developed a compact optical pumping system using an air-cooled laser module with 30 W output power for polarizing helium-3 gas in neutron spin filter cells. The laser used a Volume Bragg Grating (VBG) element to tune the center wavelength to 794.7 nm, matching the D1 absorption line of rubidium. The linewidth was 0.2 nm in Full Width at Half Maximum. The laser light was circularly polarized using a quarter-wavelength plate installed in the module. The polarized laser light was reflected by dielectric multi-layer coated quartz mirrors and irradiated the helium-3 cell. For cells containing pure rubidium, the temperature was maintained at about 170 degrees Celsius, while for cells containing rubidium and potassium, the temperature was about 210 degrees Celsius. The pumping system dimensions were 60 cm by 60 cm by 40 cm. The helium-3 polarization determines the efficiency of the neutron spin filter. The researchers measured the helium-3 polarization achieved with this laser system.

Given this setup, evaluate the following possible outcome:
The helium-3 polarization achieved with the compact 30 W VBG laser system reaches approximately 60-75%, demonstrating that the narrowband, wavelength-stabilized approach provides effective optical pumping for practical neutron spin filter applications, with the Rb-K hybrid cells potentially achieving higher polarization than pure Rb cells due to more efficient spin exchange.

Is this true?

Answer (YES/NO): YES